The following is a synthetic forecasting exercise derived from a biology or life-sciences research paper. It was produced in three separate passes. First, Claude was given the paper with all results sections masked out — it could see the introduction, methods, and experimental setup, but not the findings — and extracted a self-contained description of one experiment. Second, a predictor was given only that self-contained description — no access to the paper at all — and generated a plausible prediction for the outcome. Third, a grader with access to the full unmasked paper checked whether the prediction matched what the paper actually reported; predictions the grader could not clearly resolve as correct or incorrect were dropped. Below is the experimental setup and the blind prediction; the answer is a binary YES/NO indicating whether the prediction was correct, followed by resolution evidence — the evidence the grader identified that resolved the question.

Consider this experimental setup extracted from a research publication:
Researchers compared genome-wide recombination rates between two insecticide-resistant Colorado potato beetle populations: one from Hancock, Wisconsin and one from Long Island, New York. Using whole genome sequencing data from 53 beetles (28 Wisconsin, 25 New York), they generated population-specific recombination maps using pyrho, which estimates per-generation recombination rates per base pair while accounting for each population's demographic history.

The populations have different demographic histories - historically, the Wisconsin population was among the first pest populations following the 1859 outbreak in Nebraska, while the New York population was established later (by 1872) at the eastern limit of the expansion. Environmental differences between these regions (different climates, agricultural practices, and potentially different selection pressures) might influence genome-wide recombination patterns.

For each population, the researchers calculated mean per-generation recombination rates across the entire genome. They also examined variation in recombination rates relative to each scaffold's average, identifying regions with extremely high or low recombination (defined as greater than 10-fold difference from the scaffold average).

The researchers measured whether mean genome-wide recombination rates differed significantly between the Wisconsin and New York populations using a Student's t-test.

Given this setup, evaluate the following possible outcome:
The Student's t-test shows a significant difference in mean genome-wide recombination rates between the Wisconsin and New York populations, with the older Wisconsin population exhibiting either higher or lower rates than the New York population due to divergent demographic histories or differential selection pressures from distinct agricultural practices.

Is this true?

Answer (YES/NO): YES